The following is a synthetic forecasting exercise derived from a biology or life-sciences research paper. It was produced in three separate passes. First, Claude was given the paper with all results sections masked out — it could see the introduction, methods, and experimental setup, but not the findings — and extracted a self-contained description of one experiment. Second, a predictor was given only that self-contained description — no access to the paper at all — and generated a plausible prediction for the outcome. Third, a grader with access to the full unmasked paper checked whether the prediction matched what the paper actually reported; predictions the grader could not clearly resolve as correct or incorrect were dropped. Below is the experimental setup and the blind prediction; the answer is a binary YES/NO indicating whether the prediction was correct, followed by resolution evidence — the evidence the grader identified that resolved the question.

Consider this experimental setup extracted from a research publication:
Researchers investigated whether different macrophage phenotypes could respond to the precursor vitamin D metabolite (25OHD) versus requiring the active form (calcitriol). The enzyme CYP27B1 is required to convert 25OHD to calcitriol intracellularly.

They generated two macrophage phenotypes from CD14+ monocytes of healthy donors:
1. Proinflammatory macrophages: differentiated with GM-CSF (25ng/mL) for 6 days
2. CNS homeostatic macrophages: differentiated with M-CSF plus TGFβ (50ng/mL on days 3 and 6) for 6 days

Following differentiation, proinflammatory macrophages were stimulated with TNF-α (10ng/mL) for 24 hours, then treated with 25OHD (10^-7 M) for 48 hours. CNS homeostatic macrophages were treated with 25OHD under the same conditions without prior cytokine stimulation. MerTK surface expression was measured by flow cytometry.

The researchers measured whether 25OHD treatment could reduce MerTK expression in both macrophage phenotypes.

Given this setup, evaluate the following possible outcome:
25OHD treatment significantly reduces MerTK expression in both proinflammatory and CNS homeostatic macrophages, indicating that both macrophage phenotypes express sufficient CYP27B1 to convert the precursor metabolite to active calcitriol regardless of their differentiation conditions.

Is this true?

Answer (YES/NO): NO